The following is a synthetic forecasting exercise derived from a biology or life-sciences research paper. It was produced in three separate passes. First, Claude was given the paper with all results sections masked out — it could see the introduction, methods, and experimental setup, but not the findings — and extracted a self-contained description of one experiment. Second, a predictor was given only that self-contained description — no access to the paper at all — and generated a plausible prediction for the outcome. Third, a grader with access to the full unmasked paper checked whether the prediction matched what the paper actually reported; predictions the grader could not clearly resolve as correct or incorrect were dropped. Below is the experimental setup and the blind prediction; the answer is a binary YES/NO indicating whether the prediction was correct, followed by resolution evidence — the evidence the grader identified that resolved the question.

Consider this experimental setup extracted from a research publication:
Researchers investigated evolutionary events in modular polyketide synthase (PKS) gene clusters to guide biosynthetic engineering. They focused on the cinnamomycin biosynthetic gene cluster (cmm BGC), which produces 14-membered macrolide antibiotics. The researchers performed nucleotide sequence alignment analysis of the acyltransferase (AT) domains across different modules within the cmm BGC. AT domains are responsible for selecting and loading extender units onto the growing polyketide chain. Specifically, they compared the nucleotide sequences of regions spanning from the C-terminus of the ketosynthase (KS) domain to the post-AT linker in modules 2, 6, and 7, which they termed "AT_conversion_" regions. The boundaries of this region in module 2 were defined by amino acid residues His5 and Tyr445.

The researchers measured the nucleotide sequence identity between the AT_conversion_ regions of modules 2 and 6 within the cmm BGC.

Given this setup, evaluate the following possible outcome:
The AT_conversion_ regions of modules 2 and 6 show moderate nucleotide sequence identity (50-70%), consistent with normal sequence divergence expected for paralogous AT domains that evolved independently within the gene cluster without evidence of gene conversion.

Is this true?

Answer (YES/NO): NO